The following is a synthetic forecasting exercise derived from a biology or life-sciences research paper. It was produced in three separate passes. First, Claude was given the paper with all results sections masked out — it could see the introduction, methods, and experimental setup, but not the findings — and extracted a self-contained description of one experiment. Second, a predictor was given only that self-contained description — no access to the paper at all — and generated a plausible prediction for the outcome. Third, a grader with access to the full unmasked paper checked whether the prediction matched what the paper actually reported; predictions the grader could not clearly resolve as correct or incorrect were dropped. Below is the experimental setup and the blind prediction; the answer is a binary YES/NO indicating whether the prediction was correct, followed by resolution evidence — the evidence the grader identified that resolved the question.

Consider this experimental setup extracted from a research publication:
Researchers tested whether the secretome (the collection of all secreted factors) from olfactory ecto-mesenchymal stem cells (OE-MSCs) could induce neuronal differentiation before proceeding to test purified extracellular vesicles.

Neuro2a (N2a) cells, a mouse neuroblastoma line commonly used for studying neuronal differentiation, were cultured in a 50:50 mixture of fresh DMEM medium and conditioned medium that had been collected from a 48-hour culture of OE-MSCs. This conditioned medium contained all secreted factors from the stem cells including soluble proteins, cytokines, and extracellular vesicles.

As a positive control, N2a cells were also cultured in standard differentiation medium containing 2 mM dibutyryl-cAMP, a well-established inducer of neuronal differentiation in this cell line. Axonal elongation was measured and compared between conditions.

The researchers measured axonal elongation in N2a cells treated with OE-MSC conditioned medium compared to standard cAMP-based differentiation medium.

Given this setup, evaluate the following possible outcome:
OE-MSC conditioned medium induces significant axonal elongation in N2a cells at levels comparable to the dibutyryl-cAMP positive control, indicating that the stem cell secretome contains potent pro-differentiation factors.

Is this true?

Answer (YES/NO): YES